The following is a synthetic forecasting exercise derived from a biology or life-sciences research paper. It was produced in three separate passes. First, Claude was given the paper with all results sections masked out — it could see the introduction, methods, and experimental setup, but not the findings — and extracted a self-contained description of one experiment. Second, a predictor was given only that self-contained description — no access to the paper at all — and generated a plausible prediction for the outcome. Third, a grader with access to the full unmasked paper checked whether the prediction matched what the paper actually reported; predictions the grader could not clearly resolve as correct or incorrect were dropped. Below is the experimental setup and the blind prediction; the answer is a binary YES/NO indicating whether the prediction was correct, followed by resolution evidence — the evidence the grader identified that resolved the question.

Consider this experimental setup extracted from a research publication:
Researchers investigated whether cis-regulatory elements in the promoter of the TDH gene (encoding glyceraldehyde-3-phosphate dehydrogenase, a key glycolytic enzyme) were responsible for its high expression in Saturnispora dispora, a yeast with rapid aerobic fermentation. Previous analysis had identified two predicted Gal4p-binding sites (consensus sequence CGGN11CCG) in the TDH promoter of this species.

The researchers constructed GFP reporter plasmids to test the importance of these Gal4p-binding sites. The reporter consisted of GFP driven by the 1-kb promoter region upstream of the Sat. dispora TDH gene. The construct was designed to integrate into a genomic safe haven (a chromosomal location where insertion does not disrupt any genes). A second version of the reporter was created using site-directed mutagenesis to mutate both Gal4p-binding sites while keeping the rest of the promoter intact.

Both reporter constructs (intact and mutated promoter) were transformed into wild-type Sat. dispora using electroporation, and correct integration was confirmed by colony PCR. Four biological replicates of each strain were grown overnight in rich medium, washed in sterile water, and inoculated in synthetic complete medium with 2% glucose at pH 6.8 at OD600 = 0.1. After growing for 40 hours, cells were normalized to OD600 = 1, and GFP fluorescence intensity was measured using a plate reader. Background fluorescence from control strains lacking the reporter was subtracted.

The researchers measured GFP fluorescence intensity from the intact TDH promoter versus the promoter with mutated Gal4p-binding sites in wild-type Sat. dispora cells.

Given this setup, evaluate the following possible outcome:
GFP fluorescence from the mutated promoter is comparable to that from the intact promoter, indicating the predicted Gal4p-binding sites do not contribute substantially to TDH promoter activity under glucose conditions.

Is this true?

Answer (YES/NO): NO